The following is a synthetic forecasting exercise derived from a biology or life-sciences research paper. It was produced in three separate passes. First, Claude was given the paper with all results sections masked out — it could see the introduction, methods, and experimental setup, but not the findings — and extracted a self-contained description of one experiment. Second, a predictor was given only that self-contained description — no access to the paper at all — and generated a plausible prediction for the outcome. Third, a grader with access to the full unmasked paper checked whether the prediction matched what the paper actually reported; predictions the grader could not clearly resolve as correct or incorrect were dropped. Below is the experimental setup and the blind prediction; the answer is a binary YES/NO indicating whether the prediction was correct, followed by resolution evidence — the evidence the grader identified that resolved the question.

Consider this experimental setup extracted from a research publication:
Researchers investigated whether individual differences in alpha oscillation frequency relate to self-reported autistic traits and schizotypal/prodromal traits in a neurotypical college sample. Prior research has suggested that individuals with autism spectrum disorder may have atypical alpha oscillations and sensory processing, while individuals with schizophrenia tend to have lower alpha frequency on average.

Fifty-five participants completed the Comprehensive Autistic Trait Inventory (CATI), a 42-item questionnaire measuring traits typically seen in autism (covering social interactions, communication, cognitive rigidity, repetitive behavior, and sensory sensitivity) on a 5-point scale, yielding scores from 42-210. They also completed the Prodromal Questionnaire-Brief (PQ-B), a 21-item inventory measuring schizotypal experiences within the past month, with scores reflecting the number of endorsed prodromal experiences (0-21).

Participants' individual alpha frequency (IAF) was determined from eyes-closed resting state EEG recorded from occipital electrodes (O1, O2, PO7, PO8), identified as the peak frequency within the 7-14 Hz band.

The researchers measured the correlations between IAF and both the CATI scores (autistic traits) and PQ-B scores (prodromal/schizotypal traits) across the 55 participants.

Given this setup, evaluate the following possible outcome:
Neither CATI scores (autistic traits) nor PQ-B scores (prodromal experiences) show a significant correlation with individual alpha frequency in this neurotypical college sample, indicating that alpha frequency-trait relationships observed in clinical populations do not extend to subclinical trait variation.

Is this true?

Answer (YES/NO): YES